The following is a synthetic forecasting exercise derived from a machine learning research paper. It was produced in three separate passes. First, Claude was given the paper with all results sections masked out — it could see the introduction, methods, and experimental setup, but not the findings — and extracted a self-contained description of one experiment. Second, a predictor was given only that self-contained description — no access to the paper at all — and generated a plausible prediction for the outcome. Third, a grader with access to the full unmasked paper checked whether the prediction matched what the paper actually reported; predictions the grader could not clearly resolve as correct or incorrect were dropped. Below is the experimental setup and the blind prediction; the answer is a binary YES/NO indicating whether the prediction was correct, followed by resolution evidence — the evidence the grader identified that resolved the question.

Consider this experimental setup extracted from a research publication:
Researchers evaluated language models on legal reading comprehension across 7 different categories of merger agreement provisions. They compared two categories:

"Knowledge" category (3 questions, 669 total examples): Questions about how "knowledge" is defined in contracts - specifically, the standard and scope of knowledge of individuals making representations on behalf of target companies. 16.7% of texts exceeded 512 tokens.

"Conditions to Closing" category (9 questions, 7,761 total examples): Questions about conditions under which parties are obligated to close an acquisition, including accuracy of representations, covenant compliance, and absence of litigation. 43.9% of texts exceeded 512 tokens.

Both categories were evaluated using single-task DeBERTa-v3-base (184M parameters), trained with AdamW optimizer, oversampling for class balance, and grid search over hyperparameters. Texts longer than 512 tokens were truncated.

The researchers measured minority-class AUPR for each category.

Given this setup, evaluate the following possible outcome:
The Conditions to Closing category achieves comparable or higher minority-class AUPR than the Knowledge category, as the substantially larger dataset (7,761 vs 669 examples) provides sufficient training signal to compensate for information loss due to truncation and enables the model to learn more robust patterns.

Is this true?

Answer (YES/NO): NO